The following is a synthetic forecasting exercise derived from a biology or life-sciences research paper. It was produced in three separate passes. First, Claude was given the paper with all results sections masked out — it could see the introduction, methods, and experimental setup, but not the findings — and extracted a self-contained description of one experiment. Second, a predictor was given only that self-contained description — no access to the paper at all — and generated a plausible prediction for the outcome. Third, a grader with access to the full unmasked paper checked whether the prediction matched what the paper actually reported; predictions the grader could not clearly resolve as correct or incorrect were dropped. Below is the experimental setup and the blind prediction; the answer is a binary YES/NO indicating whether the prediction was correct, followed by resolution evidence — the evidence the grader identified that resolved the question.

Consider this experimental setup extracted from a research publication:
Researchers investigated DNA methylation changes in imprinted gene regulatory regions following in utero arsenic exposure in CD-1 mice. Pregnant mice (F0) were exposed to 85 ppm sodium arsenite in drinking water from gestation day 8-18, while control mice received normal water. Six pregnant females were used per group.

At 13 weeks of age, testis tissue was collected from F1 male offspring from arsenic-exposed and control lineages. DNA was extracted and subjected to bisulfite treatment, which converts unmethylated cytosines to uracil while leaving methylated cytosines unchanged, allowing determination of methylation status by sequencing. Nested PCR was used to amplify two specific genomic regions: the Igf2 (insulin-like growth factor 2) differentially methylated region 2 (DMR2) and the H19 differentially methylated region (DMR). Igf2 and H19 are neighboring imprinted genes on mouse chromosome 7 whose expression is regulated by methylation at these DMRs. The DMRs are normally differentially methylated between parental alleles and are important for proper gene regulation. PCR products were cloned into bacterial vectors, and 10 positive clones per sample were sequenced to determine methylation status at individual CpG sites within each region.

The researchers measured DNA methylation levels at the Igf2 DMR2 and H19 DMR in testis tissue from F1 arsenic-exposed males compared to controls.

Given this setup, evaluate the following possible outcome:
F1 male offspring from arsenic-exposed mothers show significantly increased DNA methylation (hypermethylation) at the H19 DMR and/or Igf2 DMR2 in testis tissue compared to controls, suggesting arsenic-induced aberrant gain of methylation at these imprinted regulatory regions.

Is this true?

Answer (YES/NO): NO